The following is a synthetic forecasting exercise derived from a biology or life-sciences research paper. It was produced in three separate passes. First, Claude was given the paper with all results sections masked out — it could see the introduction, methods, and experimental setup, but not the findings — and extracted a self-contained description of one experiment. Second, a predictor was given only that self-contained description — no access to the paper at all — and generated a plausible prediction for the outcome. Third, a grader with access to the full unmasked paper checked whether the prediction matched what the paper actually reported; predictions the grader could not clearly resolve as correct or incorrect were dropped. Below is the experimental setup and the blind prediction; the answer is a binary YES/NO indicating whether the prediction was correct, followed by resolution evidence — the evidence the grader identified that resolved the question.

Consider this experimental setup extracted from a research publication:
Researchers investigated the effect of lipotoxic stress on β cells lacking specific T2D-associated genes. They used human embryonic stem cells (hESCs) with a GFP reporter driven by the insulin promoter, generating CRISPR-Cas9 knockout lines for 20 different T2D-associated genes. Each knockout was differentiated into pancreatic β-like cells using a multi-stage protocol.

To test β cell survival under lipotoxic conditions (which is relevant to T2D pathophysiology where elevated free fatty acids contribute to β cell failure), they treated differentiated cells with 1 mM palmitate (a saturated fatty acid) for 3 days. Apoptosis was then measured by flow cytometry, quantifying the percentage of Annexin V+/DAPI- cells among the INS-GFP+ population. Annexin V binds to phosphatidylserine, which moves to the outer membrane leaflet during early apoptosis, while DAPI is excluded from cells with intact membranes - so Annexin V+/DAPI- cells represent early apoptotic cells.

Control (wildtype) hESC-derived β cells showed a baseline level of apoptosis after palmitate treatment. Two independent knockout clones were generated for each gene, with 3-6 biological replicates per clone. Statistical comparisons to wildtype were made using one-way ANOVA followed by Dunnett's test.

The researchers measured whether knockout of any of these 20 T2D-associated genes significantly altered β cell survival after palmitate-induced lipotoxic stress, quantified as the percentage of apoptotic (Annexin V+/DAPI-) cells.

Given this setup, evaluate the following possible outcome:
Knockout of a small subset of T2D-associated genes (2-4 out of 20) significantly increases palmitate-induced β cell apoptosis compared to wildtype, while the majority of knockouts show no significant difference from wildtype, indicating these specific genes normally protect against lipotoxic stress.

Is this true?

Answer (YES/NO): NO